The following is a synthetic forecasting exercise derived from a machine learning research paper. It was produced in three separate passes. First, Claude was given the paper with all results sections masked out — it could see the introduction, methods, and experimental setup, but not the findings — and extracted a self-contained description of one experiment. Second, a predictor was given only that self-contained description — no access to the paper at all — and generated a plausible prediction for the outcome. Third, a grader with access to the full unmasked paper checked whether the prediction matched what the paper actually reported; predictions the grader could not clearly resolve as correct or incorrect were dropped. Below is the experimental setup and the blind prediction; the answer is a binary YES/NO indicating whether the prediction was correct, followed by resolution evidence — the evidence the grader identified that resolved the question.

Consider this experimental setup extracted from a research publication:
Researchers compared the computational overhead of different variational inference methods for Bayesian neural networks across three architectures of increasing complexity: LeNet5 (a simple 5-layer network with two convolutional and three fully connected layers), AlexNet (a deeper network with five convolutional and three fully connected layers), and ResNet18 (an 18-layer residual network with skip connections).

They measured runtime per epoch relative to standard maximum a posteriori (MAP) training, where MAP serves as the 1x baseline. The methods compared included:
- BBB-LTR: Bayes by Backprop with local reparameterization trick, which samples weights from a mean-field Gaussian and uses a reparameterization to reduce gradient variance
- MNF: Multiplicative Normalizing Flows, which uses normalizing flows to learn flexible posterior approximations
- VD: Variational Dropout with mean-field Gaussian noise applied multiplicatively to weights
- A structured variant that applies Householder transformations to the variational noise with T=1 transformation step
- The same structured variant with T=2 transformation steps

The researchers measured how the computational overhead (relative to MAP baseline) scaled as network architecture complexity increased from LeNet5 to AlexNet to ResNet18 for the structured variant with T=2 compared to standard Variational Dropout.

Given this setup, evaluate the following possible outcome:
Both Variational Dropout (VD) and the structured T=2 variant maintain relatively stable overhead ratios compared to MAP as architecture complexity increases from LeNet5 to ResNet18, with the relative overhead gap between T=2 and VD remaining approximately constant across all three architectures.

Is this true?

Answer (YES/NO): NO